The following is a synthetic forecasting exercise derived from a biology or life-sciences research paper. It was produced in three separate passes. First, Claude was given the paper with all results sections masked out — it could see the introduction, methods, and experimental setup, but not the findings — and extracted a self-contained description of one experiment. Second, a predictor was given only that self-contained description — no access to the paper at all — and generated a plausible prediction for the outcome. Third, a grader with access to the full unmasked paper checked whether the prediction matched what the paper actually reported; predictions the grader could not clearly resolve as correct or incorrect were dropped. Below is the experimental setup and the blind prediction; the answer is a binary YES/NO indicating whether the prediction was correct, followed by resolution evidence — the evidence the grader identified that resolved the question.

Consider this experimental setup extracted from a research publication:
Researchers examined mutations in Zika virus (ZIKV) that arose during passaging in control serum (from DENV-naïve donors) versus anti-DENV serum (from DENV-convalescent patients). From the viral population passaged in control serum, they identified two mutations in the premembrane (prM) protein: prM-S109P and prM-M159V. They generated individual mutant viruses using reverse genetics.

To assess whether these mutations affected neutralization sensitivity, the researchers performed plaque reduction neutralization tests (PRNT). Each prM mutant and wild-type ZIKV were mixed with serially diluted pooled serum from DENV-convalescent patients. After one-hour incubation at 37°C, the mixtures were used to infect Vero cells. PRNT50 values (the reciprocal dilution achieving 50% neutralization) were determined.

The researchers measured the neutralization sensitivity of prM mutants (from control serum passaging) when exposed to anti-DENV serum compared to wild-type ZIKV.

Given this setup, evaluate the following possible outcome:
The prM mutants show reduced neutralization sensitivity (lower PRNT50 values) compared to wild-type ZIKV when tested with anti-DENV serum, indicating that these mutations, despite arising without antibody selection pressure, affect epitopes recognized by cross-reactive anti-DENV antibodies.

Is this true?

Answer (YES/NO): NO